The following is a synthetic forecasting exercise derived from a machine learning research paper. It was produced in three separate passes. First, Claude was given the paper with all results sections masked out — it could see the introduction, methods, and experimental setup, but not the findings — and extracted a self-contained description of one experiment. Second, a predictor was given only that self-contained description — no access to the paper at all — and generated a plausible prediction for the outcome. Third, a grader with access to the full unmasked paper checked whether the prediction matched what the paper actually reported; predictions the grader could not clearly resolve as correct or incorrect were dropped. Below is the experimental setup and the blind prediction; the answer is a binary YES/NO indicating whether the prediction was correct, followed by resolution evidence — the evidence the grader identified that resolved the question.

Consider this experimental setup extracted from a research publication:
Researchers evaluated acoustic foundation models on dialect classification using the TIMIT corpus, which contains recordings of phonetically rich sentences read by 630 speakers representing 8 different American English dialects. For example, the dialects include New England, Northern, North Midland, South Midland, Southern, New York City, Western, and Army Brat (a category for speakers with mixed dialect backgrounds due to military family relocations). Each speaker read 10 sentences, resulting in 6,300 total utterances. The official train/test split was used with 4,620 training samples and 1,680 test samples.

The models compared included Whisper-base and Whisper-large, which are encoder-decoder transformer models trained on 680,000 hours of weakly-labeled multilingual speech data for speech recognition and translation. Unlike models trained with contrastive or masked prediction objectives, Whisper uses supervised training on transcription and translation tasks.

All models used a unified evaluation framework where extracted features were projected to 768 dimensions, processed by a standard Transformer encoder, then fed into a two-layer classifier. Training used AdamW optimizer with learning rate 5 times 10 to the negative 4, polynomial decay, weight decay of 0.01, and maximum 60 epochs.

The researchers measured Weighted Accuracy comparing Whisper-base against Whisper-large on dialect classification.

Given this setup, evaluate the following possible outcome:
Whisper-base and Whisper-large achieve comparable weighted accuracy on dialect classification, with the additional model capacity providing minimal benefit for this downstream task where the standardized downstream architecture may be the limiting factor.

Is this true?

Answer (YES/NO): YES